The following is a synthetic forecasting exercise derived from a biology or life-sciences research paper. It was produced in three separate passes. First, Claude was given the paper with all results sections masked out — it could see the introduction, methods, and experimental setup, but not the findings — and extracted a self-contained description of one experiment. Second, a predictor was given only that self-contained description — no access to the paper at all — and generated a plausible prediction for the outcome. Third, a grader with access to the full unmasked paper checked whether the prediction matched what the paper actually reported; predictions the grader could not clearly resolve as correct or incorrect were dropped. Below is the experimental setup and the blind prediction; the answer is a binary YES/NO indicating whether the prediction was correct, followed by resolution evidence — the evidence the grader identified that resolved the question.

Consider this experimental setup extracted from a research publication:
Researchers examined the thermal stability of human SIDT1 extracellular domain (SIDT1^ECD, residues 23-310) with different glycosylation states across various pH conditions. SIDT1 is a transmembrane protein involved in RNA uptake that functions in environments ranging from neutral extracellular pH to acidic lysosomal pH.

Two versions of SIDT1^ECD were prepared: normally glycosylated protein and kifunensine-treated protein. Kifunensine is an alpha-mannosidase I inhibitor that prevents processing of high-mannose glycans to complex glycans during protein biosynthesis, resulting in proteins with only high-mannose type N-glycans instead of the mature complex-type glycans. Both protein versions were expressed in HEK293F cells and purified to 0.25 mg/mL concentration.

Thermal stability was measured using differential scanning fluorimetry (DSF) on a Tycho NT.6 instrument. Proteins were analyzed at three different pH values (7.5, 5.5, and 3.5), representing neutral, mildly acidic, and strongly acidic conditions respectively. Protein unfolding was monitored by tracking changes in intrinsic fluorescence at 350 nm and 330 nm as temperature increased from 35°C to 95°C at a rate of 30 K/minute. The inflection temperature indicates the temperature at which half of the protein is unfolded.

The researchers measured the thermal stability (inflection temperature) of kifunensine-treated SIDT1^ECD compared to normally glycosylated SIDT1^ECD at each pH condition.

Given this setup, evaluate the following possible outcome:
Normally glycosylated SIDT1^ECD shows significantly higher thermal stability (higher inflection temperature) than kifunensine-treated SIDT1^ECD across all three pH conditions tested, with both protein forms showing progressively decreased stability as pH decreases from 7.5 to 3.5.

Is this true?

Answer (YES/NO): NO